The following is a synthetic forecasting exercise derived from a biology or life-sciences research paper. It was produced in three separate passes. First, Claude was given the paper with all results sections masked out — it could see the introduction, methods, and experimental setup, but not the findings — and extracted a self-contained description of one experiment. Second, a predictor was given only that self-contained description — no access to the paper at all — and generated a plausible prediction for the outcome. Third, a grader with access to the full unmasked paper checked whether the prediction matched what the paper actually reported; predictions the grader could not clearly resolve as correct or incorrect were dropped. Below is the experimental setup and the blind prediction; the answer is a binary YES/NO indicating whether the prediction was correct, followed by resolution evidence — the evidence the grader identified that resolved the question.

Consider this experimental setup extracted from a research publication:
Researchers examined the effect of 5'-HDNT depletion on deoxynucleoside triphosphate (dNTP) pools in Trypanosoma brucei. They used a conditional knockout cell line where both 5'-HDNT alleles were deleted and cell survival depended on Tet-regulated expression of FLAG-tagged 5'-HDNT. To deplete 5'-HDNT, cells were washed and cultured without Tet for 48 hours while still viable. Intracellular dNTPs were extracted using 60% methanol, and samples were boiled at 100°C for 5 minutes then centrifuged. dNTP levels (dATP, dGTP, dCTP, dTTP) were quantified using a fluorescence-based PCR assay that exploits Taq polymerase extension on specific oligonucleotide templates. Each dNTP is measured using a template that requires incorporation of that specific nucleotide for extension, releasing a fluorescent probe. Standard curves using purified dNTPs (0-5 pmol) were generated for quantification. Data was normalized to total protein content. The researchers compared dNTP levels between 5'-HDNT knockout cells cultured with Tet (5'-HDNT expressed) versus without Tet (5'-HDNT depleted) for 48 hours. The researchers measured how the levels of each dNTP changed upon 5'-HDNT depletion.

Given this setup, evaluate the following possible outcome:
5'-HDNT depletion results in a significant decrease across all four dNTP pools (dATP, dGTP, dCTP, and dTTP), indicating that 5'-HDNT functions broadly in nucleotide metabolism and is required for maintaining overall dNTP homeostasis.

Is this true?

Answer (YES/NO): NO